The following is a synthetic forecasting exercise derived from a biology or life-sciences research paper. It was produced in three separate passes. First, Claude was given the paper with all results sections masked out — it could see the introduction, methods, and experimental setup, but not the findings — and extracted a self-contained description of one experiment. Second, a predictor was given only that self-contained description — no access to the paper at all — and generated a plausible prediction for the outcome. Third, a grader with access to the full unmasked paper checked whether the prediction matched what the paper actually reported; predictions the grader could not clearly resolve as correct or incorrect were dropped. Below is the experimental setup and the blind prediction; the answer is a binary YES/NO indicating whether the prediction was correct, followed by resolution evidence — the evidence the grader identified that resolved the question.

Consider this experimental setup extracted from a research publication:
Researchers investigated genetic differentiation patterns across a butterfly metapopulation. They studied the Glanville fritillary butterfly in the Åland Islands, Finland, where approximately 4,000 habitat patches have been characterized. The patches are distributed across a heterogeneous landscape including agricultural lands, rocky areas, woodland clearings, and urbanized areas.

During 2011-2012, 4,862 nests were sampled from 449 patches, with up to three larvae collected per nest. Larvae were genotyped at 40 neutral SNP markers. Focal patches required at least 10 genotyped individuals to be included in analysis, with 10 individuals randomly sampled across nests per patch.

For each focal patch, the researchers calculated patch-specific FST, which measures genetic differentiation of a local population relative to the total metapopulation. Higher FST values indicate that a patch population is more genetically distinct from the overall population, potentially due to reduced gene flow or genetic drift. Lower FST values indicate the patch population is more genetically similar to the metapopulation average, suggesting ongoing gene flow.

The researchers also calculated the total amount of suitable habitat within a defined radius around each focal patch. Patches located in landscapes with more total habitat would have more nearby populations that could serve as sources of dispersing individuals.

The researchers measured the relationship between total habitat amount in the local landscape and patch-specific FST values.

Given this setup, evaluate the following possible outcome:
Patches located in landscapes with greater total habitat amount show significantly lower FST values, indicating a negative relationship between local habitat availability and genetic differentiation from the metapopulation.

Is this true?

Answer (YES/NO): YES